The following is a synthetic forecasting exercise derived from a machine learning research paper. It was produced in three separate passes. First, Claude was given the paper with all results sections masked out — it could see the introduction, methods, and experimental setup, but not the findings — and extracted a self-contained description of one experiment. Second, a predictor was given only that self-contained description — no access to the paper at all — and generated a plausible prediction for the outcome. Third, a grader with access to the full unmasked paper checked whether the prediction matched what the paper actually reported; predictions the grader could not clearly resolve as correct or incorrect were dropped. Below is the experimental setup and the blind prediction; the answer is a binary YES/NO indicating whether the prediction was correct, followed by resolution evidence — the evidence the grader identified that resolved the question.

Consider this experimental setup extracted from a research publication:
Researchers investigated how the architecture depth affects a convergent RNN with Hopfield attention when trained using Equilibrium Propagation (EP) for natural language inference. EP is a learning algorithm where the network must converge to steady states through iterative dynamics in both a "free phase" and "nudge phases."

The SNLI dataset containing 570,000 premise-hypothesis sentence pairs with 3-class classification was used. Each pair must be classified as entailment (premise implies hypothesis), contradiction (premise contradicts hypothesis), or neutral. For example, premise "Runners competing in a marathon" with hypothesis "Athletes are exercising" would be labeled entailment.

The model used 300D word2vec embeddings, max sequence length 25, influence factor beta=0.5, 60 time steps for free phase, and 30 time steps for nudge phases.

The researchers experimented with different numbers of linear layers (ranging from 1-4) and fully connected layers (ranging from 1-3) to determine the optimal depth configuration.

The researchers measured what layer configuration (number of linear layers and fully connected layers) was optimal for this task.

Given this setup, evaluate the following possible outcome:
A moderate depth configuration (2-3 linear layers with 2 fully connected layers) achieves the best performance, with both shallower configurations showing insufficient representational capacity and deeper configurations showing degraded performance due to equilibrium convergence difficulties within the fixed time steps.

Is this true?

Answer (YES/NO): NO